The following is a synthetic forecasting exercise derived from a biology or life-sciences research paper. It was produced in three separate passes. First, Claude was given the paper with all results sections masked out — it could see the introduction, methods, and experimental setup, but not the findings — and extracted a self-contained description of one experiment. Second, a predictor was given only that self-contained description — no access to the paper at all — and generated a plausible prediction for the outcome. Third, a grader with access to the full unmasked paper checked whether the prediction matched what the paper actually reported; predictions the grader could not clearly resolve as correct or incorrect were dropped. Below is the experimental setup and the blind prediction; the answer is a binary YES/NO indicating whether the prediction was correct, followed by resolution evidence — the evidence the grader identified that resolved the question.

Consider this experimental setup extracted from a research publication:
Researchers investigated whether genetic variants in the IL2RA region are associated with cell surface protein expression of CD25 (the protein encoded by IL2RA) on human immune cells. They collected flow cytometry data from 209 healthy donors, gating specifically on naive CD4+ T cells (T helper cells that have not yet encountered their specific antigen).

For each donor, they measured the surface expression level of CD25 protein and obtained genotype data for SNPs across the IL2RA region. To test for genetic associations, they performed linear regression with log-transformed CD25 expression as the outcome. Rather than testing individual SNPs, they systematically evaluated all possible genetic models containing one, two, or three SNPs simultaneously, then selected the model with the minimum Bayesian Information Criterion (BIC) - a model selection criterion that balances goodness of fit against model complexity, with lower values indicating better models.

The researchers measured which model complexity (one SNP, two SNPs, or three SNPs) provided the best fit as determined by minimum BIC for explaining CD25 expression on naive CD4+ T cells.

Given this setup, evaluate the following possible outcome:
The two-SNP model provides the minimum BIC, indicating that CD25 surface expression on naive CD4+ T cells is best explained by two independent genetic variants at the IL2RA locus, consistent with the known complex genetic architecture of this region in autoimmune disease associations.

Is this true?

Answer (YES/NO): NO